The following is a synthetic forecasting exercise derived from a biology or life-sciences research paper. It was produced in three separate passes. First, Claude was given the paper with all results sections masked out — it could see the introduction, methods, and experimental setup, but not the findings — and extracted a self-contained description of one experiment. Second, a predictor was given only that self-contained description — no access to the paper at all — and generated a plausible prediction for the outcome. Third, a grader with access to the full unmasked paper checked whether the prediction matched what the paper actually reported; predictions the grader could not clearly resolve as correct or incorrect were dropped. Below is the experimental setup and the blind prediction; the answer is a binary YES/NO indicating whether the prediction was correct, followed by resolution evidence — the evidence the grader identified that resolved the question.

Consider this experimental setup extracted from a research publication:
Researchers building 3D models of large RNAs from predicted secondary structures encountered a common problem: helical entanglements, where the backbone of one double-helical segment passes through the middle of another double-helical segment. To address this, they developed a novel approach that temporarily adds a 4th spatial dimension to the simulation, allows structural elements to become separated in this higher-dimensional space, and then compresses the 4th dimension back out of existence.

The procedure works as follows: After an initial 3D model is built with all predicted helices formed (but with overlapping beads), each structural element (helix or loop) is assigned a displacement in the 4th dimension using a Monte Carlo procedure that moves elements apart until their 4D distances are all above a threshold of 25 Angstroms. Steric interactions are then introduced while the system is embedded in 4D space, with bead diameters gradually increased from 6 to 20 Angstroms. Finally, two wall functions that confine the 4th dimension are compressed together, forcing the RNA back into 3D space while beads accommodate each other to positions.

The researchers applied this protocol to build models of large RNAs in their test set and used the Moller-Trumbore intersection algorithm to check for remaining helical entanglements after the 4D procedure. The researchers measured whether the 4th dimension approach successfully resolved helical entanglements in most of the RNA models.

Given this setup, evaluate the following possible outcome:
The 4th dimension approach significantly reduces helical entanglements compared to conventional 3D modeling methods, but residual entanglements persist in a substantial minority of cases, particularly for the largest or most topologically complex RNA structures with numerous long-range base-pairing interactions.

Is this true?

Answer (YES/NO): NO